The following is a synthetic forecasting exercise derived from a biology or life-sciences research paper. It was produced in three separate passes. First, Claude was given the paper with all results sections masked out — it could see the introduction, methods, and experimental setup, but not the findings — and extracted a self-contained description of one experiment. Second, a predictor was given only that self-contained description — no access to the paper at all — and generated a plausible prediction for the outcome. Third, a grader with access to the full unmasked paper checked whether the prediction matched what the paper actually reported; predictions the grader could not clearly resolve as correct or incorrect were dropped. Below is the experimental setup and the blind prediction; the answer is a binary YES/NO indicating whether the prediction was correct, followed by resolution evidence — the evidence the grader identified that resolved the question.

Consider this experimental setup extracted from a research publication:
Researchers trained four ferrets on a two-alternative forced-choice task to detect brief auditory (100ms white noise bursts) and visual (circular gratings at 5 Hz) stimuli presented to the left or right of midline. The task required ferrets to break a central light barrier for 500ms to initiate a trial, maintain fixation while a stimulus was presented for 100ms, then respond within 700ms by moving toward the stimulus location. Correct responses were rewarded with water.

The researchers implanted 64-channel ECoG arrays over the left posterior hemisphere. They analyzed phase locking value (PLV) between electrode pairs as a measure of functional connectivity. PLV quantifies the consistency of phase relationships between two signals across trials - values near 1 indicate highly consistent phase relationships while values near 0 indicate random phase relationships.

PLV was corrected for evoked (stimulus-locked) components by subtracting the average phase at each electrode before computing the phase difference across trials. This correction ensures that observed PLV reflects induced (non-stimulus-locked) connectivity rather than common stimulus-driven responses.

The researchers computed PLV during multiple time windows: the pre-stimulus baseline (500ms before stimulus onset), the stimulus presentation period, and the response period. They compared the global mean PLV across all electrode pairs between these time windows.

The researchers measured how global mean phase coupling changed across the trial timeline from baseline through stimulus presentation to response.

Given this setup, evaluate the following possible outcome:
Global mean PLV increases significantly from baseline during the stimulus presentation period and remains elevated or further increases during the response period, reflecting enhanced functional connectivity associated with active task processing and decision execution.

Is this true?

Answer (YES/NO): NO